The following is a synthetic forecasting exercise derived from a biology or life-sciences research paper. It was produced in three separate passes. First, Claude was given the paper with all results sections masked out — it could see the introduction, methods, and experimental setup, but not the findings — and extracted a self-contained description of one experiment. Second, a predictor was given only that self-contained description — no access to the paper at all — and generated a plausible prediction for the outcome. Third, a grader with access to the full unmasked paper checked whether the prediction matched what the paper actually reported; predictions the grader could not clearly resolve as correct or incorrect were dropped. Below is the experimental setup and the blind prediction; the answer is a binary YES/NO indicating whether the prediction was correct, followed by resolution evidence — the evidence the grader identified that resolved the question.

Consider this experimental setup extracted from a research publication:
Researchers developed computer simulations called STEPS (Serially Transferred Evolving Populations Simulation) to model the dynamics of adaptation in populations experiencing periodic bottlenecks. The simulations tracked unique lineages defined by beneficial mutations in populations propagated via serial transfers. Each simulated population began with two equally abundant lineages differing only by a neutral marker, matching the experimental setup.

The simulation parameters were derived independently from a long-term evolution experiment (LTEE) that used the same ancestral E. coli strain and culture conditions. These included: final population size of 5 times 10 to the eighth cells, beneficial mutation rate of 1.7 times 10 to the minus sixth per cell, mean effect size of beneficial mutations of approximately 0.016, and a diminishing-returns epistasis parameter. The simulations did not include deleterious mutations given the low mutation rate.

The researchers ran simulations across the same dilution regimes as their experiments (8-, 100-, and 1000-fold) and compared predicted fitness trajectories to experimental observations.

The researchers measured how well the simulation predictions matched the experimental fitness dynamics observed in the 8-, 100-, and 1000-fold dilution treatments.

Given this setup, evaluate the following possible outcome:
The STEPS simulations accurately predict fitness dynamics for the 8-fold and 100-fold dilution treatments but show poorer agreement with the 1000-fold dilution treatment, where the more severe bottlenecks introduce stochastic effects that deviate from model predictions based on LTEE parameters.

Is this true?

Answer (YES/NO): NO